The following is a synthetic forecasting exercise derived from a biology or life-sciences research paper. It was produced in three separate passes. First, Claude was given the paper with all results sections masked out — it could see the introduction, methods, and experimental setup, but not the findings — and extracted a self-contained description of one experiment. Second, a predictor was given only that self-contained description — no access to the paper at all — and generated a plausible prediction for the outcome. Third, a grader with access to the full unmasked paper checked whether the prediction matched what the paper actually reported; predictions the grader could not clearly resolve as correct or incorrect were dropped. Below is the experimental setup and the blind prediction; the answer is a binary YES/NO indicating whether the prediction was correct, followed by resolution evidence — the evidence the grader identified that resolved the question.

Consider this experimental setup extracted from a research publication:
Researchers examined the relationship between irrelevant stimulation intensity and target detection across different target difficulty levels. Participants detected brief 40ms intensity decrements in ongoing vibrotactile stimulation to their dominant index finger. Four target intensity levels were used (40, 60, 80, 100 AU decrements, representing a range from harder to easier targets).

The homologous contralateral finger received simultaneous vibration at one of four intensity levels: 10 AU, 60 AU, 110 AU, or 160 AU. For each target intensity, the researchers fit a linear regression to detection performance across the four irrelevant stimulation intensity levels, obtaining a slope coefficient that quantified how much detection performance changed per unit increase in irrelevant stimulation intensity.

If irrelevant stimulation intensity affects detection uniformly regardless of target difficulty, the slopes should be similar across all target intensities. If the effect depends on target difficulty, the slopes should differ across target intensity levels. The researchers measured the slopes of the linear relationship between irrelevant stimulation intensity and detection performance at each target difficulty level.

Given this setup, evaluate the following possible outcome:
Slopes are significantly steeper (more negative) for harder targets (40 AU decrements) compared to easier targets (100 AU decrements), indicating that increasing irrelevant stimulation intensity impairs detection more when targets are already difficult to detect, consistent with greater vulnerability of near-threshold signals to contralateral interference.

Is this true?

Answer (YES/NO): NO